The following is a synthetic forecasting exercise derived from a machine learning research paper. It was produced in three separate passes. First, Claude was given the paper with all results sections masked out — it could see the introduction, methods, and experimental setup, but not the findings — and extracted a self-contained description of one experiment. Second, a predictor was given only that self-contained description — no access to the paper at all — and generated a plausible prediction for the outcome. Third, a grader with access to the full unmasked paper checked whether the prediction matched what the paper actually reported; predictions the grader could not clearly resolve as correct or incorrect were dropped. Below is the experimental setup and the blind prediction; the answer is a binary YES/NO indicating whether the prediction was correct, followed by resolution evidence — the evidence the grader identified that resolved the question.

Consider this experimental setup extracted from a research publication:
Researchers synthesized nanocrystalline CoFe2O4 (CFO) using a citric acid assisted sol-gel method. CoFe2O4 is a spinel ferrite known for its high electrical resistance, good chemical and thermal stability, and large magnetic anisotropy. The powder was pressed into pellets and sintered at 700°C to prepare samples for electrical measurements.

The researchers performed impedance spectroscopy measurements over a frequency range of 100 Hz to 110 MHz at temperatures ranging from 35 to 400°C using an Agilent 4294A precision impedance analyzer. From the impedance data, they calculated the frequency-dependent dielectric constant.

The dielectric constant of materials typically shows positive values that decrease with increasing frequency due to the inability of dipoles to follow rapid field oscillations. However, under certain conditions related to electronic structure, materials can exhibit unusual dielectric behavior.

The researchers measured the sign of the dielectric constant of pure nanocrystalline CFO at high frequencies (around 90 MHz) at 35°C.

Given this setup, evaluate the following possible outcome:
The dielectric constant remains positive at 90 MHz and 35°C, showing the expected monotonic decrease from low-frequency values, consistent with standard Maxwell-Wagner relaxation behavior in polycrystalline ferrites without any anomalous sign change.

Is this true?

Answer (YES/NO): NO